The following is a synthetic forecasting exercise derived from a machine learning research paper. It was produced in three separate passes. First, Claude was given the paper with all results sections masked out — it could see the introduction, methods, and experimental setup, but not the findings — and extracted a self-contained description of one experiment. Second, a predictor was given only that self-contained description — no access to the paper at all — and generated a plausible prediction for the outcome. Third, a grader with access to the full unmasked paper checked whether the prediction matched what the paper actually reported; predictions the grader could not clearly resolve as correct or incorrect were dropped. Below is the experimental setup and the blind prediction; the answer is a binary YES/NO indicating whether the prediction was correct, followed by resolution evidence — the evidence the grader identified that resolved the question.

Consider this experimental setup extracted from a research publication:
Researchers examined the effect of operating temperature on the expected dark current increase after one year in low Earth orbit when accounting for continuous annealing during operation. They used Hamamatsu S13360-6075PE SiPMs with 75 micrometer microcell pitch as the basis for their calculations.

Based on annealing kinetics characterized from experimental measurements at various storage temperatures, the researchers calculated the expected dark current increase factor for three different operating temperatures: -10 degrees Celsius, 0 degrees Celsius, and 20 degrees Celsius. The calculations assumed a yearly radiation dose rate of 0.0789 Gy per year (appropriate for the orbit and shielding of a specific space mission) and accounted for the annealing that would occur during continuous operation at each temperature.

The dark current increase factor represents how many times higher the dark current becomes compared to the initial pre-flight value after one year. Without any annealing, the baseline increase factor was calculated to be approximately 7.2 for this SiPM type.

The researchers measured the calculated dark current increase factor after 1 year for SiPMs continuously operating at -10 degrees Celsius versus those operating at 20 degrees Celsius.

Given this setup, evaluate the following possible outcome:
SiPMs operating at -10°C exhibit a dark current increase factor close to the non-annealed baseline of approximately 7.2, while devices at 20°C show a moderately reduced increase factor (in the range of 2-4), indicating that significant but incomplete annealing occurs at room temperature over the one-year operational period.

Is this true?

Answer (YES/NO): NO